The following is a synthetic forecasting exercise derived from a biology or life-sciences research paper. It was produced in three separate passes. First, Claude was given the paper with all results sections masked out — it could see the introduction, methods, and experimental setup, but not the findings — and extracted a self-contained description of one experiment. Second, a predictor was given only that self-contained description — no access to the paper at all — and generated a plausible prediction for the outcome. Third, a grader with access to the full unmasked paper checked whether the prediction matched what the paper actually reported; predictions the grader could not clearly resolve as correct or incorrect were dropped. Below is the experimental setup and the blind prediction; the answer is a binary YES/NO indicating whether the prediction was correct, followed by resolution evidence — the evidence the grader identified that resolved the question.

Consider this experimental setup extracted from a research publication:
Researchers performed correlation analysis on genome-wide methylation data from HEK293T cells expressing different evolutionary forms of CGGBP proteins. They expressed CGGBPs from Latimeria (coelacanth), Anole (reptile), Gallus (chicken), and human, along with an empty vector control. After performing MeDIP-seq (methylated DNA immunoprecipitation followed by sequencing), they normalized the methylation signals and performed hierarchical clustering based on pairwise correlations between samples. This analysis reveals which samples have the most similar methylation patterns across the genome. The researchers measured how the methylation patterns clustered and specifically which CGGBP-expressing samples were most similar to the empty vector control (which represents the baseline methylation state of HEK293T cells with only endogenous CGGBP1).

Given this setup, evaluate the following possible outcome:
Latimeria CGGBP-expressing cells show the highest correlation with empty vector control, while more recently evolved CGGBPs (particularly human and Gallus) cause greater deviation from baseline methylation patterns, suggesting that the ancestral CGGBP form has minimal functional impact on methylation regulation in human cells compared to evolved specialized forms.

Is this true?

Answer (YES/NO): NO